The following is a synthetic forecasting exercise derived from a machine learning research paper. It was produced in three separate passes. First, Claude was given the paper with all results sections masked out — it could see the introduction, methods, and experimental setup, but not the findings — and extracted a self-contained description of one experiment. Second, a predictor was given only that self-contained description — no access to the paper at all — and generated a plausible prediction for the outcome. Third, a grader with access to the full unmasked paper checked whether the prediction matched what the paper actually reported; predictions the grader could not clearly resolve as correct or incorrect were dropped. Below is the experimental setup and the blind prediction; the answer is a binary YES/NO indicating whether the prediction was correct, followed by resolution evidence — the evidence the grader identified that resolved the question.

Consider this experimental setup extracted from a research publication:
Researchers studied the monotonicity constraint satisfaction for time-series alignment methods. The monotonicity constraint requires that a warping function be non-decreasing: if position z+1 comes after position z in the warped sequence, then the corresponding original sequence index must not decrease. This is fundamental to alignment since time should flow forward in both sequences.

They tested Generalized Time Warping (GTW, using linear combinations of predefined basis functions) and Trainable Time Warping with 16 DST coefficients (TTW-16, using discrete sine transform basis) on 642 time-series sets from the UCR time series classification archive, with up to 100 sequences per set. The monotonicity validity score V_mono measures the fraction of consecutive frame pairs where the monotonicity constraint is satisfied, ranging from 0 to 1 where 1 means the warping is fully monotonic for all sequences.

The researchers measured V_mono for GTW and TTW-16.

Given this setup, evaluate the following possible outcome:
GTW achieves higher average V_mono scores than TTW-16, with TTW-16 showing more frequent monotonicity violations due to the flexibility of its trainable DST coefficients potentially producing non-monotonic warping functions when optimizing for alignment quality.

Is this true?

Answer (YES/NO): NO